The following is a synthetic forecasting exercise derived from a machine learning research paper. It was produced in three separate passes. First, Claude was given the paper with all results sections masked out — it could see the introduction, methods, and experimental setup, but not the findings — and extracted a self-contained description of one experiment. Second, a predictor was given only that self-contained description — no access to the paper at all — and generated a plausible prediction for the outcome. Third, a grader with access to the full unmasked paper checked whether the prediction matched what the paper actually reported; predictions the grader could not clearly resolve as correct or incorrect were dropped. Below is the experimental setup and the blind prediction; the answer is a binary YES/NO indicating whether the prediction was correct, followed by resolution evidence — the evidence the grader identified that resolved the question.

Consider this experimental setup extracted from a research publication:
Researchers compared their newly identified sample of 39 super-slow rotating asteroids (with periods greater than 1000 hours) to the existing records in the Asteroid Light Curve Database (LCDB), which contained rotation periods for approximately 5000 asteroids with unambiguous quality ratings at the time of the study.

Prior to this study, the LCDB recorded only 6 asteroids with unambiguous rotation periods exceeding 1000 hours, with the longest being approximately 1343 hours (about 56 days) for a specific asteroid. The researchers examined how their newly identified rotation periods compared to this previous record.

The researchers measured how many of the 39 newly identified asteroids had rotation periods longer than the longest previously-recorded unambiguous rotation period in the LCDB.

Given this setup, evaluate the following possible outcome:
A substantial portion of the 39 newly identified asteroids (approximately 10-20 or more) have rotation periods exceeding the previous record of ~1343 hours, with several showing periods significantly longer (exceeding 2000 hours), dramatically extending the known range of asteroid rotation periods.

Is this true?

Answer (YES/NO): YES